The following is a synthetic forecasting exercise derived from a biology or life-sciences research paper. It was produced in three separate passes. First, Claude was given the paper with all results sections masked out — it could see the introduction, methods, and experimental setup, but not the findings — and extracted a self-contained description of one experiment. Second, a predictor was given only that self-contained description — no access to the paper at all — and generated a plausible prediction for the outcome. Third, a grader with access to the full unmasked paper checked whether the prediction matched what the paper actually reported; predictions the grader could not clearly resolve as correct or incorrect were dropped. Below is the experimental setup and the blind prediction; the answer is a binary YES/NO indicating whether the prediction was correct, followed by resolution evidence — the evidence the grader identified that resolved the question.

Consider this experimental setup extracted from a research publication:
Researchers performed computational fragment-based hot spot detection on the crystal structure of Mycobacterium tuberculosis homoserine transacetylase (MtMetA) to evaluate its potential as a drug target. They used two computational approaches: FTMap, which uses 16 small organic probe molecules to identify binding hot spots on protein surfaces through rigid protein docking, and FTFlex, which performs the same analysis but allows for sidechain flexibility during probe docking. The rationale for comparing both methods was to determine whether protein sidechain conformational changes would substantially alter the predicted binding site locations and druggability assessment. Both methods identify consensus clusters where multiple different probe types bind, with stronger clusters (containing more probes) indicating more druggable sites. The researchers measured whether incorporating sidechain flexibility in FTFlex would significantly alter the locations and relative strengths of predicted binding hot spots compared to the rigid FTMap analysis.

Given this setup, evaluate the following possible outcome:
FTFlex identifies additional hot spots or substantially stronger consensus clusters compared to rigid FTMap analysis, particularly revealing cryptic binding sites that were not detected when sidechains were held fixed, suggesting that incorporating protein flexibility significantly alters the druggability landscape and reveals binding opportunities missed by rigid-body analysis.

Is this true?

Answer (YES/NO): NO